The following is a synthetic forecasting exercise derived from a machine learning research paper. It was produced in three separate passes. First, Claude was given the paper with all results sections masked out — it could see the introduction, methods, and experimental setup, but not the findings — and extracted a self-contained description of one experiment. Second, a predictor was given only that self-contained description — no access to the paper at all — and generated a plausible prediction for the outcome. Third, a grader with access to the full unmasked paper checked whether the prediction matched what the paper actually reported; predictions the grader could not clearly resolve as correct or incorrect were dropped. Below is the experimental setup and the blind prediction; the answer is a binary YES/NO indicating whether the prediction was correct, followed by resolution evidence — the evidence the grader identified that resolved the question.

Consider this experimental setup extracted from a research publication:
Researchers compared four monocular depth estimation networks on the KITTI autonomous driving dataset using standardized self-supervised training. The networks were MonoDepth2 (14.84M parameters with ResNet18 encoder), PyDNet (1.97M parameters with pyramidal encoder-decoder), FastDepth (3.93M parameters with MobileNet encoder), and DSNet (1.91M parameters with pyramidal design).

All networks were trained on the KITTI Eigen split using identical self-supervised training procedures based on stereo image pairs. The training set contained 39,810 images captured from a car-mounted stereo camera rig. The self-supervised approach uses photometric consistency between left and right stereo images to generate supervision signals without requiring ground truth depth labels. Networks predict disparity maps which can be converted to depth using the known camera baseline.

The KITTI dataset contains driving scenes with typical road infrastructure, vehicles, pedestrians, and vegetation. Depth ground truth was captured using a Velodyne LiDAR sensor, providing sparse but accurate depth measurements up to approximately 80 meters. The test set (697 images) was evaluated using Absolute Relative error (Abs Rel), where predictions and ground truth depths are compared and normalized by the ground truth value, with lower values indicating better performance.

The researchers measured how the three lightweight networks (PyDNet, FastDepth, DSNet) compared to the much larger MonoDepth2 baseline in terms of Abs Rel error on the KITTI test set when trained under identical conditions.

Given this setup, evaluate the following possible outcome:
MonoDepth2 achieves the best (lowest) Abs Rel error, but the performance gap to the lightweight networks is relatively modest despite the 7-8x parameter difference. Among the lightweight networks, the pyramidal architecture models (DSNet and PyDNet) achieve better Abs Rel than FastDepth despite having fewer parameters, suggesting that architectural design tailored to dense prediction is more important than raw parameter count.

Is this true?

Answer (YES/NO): NO